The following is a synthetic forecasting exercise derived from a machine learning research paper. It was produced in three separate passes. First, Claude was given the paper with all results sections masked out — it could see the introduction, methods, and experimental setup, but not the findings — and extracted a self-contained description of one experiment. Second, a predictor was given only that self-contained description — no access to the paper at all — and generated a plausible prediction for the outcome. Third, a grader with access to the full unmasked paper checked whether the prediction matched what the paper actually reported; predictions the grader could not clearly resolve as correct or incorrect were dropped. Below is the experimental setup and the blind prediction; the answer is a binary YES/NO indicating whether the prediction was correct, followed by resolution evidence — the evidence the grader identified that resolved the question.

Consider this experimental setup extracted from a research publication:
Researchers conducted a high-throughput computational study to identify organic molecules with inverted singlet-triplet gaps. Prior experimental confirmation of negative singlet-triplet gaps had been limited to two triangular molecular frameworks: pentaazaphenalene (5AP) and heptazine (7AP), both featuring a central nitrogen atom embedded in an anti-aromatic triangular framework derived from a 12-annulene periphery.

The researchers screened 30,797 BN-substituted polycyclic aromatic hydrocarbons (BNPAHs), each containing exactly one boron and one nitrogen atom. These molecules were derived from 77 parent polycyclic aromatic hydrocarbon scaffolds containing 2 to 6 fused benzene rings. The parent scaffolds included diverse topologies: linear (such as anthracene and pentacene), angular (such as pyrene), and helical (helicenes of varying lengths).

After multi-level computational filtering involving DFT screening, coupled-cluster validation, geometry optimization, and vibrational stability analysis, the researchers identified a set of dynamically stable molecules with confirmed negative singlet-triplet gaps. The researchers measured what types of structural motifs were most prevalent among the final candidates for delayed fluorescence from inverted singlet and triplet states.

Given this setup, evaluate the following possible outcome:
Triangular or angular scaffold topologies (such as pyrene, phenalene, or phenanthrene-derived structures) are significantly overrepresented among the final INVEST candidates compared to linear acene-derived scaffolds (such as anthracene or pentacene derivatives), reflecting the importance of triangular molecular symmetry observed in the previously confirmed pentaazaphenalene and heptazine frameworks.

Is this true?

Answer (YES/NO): NO